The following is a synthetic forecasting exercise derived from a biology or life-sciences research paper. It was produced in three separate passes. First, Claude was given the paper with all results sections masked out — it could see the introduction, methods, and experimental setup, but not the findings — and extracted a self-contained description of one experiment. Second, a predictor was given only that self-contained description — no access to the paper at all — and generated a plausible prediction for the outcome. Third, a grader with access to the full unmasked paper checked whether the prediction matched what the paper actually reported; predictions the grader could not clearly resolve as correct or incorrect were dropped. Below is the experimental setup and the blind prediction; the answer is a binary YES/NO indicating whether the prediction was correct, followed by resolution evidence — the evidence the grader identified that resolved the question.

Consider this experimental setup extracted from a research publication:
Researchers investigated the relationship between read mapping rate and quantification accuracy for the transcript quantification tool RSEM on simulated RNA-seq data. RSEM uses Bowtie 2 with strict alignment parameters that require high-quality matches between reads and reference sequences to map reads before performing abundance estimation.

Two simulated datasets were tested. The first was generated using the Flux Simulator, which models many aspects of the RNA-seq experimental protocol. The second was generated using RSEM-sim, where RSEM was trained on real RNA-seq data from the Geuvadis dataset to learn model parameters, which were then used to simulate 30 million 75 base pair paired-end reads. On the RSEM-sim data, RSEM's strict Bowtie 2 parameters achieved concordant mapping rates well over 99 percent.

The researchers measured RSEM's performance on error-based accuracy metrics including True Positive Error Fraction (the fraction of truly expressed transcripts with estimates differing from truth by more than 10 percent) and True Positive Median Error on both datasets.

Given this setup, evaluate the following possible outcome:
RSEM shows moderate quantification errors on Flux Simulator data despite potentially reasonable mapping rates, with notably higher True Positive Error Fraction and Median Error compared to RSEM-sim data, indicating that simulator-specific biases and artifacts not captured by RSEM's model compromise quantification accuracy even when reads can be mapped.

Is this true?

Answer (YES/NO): NO